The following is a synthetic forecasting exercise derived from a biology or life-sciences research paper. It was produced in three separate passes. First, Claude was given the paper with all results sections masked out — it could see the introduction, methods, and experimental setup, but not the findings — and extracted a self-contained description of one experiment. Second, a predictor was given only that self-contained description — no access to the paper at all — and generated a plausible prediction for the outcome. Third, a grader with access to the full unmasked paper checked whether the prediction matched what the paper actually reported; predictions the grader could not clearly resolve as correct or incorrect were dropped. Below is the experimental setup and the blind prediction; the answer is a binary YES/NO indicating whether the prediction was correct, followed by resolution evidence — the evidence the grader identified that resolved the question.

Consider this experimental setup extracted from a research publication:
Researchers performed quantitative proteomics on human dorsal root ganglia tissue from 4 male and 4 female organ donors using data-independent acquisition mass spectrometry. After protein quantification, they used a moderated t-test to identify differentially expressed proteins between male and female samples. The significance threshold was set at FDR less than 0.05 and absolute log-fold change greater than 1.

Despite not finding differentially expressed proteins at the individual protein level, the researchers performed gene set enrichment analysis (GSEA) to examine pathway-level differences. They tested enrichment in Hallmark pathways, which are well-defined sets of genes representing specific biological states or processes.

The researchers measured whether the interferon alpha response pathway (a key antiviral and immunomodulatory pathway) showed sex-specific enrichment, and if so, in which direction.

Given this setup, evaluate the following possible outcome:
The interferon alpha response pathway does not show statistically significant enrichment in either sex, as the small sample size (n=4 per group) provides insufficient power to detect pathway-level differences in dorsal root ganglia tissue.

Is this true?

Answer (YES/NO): NO